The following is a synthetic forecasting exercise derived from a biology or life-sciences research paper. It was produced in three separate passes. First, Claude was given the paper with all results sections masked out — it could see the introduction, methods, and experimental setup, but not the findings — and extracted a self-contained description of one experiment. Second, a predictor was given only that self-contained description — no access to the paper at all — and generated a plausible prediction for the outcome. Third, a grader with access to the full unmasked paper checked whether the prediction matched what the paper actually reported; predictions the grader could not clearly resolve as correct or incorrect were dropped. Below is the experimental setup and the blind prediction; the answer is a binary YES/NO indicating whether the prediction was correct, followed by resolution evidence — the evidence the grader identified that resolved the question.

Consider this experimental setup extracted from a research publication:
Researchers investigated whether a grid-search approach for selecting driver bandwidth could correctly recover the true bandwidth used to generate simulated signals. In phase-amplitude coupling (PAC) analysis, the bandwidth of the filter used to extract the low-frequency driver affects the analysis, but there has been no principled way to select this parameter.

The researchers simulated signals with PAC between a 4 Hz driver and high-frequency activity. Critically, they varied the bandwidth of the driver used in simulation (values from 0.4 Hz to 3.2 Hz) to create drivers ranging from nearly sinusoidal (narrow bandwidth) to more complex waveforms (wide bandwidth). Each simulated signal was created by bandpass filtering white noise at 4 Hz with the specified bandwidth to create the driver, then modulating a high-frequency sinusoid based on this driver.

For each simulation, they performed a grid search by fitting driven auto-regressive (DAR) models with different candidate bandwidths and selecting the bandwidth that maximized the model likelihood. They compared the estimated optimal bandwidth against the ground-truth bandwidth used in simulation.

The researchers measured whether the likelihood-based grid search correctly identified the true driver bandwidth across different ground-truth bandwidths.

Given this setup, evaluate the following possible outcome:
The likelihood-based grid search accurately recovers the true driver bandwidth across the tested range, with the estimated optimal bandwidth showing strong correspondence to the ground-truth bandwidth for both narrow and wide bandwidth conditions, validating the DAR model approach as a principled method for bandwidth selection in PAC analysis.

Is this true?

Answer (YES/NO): YES